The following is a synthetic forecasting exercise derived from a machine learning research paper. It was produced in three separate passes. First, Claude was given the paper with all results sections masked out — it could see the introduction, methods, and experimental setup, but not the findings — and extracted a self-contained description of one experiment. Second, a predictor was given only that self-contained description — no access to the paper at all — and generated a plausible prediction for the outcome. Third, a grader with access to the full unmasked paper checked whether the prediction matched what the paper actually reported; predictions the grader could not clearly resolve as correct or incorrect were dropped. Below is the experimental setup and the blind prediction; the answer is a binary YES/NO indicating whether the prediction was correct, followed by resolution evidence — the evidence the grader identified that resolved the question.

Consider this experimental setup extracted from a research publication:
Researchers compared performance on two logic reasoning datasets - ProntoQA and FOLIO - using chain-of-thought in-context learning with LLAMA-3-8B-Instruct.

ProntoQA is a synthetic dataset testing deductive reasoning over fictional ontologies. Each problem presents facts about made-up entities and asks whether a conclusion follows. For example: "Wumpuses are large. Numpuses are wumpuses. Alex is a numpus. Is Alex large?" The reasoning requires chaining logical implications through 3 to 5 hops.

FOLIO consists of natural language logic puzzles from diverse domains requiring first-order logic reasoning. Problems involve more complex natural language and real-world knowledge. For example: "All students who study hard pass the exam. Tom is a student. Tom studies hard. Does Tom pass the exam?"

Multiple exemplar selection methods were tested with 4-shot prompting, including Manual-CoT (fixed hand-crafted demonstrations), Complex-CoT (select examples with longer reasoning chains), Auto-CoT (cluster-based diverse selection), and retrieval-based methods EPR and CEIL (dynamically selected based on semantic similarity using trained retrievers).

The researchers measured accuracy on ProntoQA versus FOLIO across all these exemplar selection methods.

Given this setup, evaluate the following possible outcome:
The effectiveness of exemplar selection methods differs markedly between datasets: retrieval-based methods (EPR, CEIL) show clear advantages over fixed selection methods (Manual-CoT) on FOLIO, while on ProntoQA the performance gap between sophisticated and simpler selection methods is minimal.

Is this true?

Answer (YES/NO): NO